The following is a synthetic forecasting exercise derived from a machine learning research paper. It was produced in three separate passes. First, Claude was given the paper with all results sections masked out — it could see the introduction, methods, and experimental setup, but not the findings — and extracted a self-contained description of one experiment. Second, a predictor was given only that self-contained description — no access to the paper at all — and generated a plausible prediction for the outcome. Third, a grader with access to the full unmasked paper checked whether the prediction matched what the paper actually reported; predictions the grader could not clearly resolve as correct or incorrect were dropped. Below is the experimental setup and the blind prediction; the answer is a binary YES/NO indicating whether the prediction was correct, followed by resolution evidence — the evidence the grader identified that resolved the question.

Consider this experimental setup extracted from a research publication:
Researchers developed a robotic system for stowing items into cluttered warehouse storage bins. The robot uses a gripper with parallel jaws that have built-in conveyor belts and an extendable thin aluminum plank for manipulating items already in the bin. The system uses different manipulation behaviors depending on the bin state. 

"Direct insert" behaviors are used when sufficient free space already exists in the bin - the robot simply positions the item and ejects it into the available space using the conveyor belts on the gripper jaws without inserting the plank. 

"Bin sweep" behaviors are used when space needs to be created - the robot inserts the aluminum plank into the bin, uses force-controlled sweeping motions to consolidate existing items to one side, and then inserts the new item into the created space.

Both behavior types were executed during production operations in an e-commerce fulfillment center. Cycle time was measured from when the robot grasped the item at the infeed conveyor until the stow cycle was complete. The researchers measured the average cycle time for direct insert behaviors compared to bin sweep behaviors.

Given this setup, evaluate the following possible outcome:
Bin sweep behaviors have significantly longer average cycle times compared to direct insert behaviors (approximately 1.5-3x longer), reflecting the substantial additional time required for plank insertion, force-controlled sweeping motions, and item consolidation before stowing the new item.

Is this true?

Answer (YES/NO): NO